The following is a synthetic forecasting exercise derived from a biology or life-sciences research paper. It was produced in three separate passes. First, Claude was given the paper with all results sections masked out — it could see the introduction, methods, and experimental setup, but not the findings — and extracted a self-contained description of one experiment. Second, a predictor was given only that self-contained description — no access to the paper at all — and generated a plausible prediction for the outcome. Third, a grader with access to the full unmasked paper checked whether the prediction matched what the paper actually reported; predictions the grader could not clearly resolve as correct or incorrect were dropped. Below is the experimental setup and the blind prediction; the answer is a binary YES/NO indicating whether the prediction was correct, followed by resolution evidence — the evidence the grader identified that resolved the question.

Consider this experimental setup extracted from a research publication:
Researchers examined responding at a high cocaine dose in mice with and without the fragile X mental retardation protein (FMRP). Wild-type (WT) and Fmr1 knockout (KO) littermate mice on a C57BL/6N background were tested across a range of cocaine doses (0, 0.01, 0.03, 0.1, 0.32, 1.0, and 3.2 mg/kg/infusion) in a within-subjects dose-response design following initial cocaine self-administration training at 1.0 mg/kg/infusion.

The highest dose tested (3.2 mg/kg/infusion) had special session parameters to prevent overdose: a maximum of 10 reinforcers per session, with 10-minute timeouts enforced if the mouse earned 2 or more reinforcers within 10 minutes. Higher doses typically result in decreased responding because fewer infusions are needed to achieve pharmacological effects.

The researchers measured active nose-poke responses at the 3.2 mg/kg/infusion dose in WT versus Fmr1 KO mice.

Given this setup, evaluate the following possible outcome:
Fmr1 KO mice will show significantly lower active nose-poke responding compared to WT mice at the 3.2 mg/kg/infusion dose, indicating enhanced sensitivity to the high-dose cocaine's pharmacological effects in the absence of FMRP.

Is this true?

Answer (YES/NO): NO